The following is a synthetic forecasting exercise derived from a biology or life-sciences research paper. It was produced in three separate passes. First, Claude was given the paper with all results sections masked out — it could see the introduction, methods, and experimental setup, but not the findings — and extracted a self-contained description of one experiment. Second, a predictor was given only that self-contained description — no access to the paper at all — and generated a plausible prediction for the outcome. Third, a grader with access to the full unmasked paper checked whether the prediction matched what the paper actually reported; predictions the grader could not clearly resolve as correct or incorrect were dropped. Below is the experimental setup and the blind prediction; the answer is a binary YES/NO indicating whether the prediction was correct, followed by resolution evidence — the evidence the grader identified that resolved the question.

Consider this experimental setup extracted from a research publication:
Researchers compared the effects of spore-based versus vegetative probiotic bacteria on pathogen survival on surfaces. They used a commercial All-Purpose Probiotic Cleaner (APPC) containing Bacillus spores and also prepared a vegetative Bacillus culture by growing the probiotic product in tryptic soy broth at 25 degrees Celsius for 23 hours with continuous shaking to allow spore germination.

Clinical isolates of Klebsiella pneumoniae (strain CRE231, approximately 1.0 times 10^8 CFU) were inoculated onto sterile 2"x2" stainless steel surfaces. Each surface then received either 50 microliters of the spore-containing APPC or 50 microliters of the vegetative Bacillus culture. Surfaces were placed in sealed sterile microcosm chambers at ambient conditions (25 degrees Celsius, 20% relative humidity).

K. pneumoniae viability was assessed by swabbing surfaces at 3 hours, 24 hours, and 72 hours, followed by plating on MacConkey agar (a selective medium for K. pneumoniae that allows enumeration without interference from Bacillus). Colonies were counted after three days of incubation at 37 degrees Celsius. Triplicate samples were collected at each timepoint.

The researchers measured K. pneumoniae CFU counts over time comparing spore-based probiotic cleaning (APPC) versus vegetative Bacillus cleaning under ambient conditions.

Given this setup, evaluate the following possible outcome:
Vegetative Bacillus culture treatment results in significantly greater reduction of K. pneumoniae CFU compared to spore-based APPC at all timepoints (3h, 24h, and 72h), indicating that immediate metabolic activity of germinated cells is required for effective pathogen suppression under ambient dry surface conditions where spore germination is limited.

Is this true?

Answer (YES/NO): NO